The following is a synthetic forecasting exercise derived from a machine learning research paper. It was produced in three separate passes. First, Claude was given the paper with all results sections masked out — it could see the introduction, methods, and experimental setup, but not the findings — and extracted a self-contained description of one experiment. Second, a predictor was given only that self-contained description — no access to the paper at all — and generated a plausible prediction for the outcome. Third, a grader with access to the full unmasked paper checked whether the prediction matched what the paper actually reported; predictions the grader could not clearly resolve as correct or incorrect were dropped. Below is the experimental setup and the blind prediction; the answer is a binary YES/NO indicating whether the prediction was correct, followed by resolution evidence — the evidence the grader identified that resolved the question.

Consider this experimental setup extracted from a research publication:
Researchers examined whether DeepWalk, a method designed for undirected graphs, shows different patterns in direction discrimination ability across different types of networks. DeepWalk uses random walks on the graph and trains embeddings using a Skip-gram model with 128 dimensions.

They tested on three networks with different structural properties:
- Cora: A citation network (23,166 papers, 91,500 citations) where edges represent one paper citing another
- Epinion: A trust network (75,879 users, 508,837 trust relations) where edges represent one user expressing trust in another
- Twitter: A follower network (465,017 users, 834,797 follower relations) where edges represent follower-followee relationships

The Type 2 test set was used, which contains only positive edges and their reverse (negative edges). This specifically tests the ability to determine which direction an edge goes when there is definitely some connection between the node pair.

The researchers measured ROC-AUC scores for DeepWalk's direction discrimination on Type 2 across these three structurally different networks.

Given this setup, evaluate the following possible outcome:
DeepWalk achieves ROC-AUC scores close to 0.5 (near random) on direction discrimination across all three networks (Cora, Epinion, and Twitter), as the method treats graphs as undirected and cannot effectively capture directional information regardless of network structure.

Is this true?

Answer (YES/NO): NO